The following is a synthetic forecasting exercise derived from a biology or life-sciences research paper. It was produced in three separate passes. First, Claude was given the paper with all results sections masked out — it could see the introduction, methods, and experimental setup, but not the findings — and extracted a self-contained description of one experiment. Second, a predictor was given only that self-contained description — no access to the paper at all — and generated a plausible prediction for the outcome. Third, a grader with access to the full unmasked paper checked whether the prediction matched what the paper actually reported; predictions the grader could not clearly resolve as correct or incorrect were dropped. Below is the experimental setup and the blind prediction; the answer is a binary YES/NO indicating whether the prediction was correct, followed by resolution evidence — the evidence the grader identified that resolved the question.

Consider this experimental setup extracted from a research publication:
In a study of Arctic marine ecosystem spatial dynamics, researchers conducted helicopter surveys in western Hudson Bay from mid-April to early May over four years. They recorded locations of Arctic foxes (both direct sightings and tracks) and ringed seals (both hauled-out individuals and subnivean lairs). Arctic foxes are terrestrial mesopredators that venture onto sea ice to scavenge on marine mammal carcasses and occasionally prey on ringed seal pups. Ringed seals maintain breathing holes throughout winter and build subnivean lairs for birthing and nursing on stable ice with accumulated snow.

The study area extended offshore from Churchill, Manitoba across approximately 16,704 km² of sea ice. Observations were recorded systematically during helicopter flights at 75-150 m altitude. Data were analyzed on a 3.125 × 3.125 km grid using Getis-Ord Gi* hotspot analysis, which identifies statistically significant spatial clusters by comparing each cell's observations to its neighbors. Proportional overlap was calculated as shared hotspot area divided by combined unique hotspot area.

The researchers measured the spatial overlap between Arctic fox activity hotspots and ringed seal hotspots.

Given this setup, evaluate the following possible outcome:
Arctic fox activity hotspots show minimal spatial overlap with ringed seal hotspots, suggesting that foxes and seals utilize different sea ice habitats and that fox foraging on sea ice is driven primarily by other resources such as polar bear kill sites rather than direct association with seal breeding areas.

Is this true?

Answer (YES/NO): NO